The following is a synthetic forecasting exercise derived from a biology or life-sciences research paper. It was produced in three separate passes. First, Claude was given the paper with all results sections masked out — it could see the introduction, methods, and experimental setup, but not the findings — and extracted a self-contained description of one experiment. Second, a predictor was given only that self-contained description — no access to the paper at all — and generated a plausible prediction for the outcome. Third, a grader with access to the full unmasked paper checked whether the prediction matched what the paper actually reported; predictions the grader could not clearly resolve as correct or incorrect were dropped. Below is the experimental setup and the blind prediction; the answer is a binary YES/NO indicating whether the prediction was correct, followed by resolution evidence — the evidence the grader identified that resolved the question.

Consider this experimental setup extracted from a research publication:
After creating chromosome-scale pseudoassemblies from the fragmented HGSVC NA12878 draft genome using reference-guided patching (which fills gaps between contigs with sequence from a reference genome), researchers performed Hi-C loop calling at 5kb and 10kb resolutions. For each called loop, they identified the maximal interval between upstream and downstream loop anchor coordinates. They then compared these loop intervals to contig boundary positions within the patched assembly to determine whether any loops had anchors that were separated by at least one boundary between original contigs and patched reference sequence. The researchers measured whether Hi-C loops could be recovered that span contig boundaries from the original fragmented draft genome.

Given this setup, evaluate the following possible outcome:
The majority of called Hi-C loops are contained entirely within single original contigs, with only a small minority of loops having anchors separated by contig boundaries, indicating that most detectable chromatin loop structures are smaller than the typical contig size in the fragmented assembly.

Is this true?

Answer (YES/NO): YES